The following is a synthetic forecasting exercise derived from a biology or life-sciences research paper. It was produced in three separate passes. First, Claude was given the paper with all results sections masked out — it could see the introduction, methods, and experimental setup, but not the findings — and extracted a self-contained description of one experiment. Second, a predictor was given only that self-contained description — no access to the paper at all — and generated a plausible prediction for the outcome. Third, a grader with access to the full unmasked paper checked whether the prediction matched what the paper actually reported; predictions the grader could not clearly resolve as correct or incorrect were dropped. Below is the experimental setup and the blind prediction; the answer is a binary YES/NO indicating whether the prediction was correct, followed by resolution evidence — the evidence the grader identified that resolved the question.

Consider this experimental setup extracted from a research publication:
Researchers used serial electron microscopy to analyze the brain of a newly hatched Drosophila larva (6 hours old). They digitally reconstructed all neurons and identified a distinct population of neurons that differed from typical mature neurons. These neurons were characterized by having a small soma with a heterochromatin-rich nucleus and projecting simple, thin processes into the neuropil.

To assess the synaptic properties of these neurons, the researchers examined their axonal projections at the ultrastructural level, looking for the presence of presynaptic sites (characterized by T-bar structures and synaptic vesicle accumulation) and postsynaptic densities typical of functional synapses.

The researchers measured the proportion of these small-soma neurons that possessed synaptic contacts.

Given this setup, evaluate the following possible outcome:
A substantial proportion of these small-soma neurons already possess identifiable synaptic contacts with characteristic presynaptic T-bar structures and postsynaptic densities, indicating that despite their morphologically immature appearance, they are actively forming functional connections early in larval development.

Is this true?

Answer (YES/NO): NO